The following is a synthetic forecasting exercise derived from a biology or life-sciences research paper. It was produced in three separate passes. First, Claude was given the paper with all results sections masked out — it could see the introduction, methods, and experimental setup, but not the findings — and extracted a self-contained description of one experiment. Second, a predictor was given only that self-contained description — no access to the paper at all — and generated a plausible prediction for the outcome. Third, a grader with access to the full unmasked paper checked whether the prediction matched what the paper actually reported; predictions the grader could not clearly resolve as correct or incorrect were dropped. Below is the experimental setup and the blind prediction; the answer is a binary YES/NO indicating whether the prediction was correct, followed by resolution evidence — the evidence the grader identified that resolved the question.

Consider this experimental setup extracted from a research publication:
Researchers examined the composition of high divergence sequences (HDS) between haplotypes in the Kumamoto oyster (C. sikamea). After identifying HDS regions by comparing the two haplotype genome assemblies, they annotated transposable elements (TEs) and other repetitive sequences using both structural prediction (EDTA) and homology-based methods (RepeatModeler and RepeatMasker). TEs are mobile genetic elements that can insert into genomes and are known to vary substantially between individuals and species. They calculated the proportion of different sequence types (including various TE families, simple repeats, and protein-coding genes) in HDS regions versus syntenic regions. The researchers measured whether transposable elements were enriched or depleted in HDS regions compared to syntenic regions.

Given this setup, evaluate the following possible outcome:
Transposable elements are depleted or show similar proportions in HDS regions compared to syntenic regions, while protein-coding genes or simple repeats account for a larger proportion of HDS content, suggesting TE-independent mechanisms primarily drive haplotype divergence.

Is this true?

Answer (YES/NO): NO